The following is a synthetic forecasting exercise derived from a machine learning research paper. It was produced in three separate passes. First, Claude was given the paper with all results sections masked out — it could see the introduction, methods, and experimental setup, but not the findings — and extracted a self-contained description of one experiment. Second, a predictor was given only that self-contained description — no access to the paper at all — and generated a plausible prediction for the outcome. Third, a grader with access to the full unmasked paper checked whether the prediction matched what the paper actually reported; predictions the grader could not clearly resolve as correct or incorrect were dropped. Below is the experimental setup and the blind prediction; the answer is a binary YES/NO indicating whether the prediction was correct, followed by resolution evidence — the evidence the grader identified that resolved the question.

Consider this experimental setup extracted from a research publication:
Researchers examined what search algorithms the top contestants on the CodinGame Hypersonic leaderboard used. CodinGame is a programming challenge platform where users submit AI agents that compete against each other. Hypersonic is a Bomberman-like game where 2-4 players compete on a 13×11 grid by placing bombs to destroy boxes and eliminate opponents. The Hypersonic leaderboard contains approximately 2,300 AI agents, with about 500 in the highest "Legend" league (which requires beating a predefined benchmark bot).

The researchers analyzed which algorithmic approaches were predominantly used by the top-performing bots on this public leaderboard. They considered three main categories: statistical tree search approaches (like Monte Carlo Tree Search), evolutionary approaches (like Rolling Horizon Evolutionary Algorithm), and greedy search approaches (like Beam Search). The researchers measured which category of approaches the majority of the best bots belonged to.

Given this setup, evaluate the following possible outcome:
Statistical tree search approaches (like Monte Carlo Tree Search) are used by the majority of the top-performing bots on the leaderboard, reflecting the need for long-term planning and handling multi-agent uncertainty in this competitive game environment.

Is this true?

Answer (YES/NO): NO